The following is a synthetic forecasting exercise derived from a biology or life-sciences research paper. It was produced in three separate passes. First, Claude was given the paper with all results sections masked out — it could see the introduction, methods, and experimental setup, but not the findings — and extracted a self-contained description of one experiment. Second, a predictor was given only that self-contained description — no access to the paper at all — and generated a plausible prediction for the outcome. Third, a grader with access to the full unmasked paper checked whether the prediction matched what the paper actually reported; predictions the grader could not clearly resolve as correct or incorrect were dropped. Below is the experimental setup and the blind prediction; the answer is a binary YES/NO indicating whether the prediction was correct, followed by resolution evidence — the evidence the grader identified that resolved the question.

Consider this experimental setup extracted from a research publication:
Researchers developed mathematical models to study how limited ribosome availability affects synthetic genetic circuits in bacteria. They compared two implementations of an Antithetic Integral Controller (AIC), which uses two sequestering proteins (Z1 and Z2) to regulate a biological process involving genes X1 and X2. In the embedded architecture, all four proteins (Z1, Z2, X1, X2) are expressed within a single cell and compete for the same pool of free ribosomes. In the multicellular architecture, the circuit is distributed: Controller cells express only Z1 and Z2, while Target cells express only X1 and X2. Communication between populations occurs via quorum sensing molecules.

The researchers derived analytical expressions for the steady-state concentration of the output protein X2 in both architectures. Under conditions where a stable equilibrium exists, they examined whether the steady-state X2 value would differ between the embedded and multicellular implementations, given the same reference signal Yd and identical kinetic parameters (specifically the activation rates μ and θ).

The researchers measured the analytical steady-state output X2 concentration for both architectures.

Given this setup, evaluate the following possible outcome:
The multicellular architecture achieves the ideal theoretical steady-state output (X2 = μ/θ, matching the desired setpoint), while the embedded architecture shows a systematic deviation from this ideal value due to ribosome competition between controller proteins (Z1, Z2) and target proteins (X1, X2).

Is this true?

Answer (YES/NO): NO